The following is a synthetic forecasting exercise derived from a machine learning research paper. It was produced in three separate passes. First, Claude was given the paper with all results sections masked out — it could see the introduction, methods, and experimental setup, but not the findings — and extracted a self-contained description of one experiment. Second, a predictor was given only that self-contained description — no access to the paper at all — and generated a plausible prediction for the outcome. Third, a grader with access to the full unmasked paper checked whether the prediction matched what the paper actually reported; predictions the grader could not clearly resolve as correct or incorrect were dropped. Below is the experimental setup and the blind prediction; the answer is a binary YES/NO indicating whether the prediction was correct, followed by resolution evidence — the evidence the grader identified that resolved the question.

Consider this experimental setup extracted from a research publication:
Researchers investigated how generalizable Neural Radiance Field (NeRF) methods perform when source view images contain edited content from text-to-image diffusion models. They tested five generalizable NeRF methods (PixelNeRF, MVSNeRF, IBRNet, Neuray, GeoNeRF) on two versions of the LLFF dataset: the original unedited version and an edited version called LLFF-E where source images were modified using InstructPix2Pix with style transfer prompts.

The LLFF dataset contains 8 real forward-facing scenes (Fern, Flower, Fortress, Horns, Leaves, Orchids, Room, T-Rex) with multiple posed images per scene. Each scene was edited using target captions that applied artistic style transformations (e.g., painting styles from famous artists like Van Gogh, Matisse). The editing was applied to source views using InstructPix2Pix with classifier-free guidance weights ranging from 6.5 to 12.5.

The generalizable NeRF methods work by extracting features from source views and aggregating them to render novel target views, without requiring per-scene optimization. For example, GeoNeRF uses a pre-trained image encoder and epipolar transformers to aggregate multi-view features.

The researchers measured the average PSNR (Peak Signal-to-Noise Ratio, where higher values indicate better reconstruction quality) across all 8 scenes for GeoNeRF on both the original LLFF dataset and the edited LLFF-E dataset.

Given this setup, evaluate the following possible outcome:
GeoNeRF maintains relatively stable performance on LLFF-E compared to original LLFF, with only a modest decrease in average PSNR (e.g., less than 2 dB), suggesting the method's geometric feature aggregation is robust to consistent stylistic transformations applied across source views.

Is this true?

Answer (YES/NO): NO